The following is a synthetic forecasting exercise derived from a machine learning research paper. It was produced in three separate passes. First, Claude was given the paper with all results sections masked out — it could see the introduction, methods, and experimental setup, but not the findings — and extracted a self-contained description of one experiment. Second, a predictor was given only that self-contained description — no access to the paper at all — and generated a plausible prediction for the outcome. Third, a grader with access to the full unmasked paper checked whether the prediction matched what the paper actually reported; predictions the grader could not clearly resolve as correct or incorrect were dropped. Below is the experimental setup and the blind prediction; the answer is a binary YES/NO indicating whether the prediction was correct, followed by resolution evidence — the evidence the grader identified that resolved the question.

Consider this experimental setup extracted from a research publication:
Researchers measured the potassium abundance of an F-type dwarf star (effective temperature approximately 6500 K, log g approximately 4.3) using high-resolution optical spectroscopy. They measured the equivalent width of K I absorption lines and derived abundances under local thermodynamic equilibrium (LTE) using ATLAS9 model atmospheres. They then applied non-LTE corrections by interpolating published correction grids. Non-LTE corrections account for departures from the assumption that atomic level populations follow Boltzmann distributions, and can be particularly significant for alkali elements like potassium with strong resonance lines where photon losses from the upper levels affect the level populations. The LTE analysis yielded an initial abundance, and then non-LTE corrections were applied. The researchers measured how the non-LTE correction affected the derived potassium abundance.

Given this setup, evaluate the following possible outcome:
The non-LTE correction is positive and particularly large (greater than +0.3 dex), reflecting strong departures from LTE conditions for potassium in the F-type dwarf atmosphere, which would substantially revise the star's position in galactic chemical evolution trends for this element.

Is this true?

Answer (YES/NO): NO